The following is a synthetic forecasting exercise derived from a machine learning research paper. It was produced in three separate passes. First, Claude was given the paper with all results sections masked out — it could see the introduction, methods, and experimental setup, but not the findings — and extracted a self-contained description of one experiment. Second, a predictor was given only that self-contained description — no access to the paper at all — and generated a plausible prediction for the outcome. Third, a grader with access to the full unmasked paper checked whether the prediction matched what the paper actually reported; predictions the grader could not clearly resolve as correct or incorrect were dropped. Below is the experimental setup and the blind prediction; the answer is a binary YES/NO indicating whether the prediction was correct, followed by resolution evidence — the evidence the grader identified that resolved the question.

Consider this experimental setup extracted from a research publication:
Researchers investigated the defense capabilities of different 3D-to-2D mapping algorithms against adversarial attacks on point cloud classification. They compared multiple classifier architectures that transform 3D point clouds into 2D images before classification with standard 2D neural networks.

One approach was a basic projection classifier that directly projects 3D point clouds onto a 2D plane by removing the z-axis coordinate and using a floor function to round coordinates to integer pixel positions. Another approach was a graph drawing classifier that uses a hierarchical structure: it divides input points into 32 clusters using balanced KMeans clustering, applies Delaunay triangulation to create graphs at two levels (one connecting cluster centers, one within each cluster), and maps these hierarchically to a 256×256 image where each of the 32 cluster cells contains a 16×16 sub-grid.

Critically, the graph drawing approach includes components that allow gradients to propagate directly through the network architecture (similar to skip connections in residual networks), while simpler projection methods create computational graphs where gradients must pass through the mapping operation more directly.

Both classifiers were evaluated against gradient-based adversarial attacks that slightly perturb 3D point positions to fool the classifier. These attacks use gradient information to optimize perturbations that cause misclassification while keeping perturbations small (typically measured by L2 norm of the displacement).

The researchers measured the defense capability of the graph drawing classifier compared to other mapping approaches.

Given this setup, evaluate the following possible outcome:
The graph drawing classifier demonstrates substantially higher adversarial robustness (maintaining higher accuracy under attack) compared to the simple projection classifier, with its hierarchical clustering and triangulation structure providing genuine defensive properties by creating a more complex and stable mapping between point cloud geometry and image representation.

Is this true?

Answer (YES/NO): NO